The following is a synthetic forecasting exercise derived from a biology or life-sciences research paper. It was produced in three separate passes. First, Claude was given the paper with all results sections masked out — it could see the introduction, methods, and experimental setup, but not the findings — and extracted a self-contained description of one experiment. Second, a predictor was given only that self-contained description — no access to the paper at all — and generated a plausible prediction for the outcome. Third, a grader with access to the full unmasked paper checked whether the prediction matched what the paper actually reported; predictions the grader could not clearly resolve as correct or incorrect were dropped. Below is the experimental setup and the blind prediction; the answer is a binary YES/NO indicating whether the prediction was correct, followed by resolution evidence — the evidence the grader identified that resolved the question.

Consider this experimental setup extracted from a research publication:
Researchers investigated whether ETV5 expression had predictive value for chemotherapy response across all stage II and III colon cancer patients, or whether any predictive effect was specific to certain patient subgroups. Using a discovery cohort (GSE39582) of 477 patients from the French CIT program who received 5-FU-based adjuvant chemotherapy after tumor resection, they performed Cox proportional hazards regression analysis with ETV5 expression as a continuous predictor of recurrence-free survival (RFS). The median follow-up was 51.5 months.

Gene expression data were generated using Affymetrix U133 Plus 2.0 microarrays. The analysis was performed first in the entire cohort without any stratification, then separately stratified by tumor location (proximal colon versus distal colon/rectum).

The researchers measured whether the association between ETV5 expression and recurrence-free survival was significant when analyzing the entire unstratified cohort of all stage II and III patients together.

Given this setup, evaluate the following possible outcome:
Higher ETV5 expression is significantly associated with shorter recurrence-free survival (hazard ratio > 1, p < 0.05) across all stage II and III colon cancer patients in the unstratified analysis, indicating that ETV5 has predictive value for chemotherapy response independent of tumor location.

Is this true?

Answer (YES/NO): YES